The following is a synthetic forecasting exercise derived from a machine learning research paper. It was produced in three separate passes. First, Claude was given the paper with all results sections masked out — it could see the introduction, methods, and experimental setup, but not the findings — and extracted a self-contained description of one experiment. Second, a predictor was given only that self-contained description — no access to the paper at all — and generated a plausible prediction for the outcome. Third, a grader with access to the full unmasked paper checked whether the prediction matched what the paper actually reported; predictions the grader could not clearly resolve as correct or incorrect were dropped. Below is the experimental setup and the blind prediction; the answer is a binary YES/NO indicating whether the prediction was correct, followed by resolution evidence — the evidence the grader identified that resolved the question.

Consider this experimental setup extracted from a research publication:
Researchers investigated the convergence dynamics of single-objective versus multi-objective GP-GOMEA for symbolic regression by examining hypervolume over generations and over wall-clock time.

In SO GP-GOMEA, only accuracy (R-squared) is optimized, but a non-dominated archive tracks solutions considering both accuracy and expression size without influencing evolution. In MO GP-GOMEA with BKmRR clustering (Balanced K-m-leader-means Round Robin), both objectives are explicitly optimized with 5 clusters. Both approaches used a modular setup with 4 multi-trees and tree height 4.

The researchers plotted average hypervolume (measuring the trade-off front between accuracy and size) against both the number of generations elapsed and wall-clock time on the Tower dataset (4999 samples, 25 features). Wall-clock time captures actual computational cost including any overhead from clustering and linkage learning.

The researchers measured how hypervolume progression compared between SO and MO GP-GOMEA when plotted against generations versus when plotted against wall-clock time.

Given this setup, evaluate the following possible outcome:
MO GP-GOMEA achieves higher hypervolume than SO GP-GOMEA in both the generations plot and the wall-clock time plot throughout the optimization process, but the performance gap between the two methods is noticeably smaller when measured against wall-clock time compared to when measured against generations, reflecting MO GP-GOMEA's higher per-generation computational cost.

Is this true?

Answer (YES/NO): NO